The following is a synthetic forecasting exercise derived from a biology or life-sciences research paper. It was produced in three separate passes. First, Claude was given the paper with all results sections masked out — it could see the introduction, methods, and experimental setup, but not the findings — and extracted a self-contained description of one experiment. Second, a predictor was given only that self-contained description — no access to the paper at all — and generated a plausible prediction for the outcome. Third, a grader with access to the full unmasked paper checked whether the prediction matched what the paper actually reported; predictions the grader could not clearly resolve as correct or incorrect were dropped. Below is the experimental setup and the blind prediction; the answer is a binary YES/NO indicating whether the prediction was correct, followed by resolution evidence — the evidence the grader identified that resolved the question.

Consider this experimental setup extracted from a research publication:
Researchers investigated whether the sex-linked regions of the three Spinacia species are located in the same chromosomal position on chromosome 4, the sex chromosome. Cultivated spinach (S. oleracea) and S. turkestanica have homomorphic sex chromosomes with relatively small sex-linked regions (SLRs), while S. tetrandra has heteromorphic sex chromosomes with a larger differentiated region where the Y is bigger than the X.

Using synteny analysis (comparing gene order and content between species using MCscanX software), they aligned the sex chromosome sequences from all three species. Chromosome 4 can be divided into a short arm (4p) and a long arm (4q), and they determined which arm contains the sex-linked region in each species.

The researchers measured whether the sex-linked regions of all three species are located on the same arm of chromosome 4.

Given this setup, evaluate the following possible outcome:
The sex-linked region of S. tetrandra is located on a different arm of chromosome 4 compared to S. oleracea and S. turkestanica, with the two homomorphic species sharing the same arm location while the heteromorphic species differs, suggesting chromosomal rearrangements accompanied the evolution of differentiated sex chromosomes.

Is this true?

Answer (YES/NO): NO